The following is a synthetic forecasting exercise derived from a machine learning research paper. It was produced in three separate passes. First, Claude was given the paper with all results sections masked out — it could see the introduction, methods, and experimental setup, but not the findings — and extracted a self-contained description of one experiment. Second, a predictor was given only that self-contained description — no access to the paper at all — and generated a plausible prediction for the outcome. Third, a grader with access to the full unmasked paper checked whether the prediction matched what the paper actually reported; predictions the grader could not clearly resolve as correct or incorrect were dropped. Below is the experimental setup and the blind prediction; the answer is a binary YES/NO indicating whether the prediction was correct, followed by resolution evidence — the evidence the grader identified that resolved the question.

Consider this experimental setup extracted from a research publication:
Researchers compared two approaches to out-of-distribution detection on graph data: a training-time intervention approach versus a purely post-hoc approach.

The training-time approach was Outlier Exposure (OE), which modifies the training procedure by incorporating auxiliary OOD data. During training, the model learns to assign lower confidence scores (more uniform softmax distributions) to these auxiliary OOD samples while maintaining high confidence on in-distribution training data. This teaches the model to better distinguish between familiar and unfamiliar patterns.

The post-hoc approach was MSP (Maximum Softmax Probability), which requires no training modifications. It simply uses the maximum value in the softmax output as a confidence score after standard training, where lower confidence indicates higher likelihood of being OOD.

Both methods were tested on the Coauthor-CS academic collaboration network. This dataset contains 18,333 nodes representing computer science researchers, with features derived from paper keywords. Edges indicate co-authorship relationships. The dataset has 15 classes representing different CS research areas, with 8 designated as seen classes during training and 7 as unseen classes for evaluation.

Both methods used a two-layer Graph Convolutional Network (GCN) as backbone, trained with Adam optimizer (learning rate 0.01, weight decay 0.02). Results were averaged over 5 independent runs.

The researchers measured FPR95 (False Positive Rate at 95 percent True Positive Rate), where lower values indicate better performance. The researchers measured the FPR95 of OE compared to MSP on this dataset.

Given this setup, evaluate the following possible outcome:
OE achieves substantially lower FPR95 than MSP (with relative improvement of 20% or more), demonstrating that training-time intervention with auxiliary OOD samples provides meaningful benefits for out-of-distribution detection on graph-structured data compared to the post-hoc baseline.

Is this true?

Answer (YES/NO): YES